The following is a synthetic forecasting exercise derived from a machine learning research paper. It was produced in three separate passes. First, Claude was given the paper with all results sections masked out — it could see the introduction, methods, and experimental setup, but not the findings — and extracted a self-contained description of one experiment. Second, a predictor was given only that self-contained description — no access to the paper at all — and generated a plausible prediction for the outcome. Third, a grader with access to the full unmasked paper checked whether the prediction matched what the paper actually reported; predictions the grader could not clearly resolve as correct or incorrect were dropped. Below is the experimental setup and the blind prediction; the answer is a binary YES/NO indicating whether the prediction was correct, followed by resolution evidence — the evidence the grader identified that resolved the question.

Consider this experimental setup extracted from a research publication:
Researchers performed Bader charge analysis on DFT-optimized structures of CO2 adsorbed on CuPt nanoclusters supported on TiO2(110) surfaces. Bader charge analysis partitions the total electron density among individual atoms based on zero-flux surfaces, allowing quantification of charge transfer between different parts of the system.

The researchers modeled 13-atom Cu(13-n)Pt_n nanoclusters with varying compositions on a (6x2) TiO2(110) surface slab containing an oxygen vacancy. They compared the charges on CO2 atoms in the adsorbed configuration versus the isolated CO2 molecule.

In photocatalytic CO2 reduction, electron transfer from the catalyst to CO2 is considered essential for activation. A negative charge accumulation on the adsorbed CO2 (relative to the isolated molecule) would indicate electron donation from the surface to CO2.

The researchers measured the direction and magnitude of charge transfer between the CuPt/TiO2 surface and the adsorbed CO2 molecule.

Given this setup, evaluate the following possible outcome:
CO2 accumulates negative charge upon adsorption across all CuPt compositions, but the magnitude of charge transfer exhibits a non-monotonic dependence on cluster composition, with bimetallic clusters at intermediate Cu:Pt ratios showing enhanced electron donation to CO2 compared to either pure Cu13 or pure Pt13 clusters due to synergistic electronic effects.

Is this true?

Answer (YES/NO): NO